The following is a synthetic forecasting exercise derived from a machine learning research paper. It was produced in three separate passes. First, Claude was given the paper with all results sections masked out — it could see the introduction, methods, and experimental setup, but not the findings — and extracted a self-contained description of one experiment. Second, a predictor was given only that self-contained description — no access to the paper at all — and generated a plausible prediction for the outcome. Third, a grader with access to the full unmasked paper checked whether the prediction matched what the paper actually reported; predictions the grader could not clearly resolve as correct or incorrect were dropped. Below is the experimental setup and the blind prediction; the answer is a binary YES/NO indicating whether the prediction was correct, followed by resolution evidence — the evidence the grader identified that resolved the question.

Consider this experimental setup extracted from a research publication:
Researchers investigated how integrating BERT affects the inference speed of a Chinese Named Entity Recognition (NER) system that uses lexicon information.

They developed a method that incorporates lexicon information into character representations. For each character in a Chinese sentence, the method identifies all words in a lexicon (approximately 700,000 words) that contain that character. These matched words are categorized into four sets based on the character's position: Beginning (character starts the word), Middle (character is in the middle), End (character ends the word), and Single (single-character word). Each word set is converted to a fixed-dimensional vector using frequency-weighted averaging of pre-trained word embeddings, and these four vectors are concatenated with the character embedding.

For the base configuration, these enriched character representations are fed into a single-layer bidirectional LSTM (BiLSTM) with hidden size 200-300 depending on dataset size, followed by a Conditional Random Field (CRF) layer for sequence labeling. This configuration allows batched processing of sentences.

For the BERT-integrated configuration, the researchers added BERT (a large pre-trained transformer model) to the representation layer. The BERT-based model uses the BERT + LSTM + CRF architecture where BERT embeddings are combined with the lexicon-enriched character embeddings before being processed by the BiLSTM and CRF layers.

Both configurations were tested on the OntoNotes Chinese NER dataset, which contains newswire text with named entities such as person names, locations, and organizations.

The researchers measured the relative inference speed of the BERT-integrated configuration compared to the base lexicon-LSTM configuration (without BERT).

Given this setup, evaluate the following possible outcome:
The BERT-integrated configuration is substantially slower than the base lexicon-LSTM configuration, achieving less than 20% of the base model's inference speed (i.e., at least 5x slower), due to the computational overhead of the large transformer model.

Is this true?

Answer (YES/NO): NO